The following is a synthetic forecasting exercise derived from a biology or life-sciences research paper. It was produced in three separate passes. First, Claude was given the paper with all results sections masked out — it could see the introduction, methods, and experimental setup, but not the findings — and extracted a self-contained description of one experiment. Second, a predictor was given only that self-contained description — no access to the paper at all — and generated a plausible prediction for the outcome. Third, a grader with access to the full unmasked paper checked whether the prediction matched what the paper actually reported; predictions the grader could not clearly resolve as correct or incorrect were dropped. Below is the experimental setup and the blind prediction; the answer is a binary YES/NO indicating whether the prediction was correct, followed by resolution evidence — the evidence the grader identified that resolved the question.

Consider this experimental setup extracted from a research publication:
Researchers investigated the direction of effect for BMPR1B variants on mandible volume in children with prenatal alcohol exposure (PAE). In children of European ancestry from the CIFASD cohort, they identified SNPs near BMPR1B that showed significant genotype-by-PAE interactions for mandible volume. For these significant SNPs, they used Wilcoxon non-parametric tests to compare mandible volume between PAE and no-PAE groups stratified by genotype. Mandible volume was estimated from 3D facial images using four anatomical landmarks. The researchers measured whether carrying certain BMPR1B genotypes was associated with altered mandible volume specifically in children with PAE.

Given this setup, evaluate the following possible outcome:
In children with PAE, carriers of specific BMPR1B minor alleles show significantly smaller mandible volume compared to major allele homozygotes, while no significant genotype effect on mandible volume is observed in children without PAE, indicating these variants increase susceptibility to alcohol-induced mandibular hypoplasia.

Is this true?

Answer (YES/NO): NO